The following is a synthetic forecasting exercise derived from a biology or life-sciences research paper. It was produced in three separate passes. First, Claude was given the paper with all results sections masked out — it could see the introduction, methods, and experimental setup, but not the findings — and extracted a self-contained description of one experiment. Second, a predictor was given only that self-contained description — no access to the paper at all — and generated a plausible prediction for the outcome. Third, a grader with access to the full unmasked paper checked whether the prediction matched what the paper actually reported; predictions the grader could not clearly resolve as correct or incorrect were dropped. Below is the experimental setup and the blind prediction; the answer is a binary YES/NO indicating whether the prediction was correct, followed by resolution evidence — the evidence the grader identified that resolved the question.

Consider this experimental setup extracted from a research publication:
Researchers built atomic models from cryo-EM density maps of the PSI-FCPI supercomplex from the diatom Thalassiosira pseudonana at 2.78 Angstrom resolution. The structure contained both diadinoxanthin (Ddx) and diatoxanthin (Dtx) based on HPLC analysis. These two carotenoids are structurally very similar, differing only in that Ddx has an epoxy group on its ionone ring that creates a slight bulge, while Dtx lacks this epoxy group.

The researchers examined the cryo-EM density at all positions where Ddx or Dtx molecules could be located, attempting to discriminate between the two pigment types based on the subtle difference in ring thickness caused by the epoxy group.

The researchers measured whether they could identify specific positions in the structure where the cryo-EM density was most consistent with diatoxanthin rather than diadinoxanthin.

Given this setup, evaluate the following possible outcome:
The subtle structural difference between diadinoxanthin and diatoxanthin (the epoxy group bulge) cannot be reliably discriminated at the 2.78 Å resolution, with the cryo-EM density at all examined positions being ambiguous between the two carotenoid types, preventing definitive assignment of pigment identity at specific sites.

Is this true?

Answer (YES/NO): NO